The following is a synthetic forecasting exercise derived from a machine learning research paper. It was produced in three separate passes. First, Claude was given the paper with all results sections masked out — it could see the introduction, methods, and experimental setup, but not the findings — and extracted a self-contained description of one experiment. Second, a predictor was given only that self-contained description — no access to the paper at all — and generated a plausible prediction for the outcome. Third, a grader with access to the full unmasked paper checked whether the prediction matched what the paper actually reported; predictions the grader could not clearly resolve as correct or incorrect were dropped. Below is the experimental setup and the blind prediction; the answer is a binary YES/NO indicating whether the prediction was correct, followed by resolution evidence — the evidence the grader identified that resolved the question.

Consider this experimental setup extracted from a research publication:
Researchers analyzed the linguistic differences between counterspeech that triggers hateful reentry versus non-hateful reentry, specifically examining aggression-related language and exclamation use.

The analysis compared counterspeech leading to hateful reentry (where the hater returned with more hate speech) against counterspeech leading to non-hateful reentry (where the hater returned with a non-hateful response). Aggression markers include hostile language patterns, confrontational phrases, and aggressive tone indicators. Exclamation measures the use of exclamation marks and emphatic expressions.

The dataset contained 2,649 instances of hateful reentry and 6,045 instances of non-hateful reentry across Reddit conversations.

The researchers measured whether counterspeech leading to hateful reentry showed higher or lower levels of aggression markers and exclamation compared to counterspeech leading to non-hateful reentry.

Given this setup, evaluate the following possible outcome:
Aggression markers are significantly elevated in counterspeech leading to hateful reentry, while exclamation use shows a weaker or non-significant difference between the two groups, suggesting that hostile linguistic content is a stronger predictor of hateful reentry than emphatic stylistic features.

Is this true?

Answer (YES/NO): NO